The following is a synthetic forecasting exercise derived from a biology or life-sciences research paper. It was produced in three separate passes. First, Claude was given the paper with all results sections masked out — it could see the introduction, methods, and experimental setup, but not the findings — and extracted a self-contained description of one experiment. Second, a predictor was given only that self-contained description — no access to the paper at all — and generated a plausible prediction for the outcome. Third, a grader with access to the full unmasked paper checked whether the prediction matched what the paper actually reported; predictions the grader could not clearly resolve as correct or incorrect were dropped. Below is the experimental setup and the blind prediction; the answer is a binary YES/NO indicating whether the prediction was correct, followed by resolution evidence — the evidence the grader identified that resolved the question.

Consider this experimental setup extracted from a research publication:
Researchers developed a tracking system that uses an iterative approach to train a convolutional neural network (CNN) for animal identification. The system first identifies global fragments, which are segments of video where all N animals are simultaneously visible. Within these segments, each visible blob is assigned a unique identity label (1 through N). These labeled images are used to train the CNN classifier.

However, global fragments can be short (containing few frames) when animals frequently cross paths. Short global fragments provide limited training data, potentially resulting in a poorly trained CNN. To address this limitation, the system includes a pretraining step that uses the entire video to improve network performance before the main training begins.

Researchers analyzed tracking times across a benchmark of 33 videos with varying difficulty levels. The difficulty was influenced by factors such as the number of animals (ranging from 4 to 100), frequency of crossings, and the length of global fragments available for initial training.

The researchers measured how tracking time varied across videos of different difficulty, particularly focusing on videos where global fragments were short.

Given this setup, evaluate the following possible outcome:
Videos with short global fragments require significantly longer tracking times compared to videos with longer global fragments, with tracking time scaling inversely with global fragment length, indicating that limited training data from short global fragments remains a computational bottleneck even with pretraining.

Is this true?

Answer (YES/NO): YES